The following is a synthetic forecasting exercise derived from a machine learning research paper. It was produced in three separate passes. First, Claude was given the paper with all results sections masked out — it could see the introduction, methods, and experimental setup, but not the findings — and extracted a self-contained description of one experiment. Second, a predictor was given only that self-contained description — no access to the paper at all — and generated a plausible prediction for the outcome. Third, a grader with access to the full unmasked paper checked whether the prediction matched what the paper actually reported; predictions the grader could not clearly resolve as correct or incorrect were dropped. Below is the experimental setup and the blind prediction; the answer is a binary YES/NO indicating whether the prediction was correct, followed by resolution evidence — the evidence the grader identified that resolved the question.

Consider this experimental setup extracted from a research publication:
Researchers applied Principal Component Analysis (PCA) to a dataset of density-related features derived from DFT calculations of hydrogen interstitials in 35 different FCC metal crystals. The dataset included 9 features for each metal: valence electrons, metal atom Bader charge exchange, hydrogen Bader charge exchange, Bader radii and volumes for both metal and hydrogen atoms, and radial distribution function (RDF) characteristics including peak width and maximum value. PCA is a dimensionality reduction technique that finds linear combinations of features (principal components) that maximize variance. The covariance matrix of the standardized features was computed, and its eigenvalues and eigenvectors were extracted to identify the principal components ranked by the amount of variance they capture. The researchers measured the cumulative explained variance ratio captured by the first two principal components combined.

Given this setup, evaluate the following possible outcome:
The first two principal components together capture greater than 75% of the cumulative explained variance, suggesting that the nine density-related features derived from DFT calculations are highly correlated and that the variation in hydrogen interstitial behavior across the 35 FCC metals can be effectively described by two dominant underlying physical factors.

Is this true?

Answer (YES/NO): NO